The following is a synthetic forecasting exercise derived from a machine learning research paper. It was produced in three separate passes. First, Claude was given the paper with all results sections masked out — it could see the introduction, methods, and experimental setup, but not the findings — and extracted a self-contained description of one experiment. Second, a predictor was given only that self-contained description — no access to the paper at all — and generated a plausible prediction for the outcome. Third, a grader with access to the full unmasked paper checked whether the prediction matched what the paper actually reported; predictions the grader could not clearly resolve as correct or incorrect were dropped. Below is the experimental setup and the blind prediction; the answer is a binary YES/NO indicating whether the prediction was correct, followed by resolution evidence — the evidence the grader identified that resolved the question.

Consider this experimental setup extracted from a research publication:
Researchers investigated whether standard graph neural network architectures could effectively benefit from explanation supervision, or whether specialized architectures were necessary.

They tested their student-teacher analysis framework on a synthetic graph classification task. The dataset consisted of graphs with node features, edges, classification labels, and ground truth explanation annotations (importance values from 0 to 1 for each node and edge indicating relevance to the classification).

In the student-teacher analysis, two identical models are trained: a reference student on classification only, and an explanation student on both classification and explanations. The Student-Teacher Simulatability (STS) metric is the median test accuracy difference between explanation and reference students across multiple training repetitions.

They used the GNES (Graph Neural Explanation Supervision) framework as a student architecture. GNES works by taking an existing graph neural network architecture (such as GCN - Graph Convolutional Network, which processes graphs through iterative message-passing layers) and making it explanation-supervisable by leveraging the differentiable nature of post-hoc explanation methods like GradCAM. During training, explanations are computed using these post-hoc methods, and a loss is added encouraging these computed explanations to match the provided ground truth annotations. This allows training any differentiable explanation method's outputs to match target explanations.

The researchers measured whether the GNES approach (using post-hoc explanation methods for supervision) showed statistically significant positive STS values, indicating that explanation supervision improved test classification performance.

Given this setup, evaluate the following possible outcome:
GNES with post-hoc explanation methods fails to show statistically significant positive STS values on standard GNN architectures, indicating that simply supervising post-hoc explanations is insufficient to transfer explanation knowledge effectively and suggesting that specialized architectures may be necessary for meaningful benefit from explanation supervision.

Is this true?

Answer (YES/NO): YES